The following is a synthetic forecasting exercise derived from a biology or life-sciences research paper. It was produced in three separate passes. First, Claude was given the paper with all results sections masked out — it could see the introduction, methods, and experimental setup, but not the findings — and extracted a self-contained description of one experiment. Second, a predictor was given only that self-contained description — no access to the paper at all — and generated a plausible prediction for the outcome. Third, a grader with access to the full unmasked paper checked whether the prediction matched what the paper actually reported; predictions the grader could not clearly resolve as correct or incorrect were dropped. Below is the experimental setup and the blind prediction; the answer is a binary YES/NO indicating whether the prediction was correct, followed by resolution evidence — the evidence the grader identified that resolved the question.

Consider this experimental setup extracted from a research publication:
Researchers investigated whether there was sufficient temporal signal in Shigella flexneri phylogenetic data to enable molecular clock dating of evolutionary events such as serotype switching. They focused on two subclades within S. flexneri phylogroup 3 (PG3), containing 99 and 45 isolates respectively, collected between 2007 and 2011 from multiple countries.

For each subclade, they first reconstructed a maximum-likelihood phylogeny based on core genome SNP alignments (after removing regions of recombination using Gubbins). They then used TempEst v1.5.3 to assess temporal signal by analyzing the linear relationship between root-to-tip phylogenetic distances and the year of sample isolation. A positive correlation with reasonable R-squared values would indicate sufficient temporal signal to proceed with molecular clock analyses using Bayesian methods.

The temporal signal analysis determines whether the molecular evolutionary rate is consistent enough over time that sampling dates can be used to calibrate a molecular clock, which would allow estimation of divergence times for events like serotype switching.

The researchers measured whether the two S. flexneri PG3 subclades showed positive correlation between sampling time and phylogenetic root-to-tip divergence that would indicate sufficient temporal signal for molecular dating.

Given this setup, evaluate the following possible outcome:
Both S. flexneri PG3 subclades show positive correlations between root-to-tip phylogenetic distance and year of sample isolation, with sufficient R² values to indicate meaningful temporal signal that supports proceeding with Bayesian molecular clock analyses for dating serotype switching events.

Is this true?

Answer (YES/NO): YES